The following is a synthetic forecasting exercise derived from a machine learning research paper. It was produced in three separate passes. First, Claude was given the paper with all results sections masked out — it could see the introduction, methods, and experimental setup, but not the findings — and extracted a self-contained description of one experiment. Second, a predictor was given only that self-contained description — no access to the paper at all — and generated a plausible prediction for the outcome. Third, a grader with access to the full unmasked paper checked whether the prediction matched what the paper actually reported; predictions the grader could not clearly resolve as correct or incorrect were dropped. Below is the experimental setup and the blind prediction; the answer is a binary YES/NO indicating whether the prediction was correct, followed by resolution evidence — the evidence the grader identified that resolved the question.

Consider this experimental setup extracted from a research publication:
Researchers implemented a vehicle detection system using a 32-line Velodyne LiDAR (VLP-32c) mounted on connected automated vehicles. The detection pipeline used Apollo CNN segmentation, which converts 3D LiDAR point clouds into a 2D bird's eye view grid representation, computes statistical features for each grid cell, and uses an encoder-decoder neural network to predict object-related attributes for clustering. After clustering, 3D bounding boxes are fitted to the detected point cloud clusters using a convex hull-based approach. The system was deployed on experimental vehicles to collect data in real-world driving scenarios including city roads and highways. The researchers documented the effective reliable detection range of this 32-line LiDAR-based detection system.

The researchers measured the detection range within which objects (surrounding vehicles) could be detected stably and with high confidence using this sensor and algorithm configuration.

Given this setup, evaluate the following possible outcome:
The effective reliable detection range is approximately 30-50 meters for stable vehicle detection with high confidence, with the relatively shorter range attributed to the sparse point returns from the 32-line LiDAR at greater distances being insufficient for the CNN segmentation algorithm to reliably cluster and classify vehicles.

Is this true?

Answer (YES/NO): NO